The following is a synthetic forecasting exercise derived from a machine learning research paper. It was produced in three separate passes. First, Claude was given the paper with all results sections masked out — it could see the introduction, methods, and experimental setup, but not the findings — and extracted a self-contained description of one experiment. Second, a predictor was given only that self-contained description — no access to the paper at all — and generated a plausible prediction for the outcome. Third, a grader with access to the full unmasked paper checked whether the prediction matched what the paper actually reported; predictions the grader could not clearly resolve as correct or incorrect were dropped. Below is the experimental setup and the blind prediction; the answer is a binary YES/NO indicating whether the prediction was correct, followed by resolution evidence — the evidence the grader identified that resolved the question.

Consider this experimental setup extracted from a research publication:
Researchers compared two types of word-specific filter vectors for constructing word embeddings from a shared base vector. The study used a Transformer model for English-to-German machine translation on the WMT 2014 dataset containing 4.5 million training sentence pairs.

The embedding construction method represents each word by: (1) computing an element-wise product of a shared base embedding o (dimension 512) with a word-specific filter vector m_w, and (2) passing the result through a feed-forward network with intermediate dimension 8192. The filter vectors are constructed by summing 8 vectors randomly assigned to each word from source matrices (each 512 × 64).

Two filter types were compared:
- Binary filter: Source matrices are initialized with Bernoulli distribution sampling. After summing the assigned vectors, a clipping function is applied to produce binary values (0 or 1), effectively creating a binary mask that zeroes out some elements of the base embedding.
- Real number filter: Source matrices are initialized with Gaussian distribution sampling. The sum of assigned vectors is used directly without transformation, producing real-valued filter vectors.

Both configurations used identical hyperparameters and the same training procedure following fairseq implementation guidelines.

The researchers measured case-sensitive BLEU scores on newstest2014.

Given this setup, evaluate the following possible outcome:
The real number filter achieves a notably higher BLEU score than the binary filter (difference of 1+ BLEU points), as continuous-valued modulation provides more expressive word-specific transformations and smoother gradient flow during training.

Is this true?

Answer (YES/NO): NO